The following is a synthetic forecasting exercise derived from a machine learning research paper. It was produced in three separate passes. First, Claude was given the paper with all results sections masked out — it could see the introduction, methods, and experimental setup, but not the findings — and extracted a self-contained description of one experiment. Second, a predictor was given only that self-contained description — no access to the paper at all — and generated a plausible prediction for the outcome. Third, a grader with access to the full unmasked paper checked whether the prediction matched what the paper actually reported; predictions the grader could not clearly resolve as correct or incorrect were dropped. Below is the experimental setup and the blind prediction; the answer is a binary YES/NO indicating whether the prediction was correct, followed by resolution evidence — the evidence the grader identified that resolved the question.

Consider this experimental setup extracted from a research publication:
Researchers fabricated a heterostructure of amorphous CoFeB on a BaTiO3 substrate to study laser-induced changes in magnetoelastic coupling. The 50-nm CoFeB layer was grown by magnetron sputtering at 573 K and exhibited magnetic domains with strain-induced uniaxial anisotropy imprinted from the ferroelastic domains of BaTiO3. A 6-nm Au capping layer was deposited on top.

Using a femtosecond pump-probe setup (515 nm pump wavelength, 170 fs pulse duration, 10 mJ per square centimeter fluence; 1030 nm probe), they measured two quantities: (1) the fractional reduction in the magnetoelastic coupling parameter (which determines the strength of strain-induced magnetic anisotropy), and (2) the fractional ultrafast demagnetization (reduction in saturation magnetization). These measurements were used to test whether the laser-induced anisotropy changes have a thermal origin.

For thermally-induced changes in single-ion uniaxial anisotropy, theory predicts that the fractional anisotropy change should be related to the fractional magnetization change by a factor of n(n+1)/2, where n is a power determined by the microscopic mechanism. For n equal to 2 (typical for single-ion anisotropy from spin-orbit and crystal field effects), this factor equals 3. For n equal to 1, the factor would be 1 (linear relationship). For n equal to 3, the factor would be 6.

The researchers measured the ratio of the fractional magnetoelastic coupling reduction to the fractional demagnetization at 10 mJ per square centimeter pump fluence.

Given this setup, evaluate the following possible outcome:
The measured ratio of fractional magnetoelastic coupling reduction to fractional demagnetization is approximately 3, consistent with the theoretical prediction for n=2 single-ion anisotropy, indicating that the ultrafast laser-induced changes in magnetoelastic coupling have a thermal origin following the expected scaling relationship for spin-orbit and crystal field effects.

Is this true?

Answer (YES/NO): YES